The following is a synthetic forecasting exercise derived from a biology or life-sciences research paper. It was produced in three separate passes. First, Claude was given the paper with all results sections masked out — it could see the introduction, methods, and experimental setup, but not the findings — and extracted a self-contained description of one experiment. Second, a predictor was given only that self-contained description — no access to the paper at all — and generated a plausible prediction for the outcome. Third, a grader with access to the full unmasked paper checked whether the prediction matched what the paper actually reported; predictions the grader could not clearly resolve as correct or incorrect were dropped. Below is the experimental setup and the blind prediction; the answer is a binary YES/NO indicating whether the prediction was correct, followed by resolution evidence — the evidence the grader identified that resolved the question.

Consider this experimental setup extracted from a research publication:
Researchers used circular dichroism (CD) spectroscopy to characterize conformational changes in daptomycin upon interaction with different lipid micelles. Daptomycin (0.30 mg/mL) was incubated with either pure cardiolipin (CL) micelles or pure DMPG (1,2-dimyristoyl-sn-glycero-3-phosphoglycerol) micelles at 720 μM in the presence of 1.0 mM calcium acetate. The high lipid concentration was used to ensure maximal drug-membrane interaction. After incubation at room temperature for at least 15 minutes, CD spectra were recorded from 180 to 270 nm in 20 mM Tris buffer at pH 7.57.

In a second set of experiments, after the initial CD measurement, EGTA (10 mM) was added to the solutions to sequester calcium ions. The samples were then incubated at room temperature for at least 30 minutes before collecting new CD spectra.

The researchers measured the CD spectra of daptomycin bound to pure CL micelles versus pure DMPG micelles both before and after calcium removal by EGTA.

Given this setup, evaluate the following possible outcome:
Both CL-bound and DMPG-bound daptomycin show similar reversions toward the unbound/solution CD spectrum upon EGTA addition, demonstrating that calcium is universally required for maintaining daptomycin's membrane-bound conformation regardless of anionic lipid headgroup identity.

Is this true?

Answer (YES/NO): NO